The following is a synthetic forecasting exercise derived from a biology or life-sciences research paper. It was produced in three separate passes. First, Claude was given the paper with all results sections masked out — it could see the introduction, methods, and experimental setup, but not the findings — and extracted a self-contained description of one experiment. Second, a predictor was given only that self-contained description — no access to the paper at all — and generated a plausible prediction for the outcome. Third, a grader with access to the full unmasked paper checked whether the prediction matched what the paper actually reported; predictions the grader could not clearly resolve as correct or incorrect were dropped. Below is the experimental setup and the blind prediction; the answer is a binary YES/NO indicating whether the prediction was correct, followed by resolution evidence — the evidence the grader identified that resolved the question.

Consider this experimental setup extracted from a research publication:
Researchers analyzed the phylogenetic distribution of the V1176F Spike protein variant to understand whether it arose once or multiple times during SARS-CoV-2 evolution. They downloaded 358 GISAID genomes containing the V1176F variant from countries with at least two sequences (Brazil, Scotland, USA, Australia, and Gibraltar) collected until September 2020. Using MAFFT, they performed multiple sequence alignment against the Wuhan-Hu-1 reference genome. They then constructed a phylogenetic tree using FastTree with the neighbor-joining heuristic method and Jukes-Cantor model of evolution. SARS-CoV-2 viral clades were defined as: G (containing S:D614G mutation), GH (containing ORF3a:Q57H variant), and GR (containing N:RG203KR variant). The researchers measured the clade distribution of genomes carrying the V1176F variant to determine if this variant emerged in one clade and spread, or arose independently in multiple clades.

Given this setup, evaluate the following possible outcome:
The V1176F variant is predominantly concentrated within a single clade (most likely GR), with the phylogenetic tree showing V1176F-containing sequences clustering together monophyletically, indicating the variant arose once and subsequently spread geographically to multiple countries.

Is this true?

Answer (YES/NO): NO